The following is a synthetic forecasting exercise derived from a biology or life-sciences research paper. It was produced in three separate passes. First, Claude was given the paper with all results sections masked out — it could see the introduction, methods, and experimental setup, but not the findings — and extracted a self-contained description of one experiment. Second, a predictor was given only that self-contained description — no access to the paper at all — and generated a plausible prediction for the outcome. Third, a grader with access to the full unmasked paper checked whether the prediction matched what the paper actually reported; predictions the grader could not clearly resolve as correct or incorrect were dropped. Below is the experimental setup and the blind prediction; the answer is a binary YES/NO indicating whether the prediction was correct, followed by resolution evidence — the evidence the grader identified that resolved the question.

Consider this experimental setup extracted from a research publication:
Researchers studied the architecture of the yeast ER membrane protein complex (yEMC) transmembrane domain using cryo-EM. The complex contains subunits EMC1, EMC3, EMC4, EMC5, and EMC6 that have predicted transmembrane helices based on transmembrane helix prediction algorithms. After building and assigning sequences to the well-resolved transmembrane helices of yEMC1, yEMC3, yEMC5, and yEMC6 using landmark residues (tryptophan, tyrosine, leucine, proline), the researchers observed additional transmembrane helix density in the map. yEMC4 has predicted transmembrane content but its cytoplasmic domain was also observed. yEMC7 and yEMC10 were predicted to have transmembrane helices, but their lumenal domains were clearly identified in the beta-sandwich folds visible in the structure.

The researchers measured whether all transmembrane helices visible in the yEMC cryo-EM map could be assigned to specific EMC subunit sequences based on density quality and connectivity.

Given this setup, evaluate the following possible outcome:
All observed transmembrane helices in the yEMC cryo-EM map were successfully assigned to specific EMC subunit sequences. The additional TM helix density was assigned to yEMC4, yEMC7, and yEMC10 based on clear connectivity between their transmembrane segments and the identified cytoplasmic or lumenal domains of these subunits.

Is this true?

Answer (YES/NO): NO